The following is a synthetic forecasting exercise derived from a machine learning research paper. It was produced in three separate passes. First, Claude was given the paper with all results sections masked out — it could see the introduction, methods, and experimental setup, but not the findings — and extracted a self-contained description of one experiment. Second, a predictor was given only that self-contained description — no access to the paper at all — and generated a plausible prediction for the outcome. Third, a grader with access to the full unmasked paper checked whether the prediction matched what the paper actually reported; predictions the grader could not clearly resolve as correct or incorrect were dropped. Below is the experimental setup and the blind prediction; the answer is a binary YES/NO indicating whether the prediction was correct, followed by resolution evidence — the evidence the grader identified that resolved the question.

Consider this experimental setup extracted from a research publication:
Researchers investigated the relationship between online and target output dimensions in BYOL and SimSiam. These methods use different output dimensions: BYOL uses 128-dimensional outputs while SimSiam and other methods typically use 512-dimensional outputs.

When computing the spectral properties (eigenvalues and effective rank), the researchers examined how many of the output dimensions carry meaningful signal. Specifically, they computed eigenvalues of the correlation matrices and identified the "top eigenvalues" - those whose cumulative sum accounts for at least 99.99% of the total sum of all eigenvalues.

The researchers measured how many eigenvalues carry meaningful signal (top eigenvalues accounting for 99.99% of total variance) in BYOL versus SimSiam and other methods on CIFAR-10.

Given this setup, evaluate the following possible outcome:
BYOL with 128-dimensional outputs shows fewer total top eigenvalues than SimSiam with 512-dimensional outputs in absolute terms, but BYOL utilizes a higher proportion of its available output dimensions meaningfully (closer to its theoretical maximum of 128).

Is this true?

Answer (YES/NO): NO